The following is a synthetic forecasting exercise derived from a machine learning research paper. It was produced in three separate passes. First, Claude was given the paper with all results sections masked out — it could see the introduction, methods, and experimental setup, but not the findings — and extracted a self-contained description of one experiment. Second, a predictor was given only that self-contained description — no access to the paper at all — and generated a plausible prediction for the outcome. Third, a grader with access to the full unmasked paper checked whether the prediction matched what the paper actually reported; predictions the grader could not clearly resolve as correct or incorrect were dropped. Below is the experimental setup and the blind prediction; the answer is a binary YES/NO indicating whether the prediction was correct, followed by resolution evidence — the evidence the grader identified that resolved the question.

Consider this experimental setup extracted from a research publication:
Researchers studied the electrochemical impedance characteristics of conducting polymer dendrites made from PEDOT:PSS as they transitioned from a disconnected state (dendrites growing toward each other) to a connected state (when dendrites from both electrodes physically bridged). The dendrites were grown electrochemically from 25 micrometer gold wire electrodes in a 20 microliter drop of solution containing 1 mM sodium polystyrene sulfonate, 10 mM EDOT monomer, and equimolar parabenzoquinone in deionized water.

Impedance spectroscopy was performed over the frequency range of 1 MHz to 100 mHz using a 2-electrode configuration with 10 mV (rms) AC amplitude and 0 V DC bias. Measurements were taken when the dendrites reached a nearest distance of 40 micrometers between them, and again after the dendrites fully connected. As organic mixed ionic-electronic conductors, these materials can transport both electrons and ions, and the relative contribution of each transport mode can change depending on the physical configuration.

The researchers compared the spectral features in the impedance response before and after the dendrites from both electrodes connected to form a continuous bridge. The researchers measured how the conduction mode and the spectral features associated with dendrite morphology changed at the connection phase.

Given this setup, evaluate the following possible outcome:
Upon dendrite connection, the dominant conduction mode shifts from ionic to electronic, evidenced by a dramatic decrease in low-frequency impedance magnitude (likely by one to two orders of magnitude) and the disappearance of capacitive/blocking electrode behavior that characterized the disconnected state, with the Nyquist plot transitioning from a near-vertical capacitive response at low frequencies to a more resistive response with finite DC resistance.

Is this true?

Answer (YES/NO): YES